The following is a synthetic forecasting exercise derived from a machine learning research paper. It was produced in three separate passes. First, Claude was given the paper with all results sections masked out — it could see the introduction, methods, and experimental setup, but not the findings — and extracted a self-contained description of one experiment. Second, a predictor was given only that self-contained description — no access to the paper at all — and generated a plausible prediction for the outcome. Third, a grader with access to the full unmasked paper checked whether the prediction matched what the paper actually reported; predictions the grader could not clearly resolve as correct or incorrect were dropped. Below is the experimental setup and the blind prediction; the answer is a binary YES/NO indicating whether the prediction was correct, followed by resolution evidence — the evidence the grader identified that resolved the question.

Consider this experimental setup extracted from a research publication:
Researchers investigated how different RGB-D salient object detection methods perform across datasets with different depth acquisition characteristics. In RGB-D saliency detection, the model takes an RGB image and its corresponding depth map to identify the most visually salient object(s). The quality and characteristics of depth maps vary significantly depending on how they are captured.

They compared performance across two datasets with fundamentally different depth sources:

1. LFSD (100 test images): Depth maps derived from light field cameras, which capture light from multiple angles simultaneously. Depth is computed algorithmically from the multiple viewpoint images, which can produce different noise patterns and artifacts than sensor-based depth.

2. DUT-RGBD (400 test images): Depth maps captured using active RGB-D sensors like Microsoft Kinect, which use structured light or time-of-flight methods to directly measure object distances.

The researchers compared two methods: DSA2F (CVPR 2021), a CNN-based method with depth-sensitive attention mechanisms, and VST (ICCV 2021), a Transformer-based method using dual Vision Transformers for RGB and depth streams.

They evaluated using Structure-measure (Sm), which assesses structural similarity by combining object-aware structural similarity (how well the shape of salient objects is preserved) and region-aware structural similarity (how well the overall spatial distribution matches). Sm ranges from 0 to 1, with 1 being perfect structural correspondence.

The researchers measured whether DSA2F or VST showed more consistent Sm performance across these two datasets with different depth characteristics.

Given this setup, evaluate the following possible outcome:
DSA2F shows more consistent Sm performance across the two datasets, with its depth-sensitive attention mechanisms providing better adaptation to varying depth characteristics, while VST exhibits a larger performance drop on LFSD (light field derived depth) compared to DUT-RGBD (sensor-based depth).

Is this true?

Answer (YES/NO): YES